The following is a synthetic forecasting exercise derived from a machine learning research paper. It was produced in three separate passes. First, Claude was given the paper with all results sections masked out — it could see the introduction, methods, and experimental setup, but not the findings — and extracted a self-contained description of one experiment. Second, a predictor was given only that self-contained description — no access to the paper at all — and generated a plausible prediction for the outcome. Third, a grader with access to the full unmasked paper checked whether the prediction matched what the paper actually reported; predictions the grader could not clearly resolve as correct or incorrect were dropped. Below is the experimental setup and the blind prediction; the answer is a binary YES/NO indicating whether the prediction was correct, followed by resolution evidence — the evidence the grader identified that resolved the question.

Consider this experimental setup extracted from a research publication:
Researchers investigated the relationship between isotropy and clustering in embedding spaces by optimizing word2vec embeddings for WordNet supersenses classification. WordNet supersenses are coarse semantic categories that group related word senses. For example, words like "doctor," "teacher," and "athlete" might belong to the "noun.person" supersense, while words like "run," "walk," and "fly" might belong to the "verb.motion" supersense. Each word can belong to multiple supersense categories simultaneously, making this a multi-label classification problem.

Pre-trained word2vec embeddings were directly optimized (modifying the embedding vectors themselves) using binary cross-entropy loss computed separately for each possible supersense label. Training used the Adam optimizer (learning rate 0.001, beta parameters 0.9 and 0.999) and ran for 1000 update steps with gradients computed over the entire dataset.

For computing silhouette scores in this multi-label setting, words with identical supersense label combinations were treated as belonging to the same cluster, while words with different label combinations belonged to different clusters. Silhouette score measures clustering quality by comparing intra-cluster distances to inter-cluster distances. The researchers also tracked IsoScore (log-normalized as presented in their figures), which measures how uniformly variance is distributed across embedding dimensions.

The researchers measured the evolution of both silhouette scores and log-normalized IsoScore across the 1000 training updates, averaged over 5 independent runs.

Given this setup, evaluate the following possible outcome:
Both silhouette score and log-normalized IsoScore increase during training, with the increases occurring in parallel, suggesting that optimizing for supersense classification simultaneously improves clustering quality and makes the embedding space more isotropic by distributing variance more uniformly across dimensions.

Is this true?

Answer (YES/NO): NO